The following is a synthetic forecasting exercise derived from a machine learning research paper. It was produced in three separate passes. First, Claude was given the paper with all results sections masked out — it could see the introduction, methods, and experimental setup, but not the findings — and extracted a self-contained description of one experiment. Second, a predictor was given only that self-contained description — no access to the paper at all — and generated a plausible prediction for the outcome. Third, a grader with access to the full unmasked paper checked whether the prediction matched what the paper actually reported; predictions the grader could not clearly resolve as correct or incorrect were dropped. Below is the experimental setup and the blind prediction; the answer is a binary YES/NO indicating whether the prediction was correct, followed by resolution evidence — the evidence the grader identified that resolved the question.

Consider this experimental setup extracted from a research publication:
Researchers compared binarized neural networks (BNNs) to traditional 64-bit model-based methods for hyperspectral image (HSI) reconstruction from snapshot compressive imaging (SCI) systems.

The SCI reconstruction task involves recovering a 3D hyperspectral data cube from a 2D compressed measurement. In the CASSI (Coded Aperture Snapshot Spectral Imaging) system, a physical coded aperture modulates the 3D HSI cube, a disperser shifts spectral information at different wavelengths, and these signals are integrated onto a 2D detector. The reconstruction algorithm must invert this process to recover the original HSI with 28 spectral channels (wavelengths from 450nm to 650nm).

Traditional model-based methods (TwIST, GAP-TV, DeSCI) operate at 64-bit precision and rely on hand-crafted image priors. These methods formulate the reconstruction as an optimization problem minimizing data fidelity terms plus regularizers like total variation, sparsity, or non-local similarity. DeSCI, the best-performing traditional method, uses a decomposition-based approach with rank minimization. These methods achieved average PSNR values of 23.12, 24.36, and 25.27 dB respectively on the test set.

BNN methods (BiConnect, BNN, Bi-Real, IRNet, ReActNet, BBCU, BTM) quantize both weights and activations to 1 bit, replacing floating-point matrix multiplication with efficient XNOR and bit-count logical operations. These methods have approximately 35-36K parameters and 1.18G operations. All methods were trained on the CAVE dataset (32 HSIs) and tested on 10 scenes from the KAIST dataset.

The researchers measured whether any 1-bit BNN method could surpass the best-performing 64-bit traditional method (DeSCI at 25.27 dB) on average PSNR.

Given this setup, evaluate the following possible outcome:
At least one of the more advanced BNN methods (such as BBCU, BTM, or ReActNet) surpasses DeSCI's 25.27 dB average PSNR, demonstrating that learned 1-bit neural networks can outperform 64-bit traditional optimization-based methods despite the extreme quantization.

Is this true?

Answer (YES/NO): YES